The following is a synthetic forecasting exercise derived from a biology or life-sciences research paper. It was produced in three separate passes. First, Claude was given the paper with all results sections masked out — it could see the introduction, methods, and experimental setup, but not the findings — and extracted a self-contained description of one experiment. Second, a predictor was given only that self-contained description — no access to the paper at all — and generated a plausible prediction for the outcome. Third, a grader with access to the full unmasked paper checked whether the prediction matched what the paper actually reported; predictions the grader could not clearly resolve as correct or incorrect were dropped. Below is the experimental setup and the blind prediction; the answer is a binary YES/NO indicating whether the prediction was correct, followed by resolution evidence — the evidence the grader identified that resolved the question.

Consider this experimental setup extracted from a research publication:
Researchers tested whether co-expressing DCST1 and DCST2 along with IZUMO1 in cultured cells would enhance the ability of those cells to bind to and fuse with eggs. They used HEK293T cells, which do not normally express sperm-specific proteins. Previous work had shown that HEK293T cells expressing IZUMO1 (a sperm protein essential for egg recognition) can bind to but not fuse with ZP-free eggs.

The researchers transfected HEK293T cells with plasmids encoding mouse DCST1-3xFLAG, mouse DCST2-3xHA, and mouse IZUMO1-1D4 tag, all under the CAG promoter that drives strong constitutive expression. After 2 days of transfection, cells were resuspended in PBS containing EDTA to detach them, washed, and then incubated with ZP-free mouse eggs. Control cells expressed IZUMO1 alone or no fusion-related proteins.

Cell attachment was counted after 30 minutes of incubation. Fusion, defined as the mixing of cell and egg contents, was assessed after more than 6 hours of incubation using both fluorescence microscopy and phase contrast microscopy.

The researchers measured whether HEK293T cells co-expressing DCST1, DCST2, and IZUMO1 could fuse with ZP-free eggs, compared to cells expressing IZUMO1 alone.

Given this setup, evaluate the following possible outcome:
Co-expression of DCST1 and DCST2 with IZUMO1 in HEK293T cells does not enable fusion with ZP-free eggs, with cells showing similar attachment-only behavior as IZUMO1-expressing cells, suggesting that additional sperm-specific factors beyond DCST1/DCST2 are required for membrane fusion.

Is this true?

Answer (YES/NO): YES